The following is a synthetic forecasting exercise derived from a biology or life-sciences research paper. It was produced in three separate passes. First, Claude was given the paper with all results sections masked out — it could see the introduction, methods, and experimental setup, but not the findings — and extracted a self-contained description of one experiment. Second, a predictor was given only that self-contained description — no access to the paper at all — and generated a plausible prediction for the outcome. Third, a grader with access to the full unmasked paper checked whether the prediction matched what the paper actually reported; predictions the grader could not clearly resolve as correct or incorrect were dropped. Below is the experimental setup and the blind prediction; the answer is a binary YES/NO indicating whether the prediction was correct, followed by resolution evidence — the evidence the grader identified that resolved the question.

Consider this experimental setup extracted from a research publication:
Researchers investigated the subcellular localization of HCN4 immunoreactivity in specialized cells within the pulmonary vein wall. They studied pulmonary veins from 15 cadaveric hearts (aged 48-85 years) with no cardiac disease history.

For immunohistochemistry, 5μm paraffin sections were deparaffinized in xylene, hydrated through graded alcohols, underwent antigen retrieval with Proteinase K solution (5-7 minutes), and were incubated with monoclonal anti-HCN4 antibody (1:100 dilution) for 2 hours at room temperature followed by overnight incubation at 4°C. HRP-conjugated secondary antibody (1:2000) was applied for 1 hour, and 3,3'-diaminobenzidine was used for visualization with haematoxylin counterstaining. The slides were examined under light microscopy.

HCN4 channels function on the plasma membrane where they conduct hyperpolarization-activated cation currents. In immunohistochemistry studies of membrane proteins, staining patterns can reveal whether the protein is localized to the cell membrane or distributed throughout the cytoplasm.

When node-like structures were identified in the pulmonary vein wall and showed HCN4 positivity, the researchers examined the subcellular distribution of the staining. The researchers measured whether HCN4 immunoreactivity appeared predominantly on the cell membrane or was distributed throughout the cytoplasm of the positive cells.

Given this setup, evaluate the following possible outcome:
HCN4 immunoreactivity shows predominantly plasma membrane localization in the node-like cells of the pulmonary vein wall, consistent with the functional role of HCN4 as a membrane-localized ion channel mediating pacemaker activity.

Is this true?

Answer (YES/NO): YES